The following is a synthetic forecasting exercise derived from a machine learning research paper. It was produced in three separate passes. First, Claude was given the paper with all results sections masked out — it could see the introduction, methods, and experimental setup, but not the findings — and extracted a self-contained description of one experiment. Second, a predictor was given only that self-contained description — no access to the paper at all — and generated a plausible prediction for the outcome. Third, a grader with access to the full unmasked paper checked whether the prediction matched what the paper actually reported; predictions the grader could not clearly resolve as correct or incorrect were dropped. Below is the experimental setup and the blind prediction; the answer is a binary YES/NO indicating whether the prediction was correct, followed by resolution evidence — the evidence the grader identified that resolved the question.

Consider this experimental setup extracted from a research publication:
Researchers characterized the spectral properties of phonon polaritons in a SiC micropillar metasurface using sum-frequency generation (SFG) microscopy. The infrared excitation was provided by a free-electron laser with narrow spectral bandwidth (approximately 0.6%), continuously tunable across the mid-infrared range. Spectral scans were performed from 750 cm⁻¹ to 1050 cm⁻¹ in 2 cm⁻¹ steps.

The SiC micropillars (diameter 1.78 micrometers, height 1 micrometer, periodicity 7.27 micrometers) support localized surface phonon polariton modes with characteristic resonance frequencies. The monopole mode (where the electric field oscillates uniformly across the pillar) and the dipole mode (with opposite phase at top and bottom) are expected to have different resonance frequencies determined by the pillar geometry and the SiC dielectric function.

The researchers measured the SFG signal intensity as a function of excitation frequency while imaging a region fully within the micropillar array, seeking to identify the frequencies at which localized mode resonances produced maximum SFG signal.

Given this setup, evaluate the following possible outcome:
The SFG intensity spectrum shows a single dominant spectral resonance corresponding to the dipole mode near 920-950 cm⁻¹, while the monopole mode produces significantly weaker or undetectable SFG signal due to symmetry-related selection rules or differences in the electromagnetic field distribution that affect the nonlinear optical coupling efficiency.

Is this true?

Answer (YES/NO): NO